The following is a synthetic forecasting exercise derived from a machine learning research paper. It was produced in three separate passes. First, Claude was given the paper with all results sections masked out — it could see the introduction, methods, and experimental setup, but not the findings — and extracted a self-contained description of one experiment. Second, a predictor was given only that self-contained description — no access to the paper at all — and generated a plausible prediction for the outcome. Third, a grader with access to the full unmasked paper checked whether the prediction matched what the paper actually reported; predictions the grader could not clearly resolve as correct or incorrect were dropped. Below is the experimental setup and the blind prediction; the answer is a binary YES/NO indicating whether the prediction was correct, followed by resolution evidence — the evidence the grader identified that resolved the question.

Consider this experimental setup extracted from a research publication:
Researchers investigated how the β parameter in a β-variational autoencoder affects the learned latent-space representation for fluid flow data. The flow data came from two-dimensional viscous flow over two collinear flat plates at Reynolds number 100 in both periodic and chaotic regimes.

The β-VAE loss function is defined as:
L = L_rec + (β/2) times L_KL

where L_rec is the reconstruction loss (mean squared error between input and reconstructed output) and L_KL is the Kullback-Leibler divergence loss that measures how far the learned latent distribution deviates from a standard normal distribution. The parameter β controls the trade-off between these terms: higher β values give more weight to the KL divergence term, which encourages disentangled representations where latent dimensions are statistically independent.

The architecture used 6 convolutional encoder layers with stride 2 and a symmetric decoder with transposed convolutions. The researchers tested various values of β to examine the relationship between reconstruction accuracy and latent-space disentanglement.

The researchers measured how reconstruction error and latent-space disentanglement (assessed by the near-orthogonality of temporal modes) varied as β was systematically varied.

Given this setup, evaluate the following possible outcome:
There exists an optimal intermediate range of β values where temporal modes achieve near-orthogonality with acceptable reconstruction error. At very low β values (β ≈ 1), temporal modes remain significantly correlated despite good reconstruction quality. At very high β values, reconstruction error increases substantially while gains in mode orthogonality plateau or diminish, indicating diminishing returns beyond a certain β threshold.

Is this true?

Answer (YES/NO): NO